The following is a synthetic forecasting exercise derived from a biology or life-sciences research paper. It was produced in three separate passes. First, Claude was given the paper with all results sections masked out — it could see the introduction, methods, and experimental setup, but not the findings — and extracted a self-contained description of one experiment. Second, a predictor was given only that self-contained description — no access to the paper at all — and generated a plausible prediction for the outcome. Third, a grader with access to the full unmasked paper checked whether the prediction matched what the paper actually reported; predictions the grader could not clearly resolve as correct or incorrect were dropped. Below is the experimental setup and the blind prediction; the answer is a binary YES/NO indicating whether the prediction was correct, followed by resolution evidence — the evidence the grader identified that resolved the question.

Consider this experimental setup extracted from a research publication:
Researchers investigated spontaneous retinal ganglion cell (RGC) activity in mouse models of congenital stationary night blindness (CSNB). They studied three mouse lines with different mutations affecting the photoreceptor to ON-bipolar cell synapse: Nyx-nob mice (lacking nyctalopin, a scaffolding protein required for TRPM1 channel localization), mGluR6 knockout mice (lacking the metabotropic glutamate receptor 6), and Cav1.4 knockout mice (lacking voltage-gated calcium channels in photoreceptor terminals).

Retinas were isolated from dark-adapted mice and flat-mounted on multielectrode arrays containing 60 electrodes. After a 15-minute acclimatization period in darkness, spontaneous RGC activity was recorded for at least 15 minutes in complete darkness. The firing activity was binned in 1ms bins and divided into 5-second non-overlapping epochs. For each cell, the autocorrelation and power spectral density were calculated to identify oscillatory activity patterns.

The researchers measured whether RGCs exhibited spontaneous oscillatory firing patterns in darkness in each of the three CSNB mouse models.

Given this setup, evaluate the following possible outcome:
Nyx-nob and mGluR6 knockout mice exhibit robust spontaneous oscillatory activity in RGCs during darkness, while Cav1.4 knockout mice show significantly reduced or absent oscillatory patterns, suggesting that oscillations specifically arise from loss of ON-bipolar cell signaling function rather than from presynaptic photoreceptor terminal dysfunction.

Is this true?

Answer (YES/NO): NO